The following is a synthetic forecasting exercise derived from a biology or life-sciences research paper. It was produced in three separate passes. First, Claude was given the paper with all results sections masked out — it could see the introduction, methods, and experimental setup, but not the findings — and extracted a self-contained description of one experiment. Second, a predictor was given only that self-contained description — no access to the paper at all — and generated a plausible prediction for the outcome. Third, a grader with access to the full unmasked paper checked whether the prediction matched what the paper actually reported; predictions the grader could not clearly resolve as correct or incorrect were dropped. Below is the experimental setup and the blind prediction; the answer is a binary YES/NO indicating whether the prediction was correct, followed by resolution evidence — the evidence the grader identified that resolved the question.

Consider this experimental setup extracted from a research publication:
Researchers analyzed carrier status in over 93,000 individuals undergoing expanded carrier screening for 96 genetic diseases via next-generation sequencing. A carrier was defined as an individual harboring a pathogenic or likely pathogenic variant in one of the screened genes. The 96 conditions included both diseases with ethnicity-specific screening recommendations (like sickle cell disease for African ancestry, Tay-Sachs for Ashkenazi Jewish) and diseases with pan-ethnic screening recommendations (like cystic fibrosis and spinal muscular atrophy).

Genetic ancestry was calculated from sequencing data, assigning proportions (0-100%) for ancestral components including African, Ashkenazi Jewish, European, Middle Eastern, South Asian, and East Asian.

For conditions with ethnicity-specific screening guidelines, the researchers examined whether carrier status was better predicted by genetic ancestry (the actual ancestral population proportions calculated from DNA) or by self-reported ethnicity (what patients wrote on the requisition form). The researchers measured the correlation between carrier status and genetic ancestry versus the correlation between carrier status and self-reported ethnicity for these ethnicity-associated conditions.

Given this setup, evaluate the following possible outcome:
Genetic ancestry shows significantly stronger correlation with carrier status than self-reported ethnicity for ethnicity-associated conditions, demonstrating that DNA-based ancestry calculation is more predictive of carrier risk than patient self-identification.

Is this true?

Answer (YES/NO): YES